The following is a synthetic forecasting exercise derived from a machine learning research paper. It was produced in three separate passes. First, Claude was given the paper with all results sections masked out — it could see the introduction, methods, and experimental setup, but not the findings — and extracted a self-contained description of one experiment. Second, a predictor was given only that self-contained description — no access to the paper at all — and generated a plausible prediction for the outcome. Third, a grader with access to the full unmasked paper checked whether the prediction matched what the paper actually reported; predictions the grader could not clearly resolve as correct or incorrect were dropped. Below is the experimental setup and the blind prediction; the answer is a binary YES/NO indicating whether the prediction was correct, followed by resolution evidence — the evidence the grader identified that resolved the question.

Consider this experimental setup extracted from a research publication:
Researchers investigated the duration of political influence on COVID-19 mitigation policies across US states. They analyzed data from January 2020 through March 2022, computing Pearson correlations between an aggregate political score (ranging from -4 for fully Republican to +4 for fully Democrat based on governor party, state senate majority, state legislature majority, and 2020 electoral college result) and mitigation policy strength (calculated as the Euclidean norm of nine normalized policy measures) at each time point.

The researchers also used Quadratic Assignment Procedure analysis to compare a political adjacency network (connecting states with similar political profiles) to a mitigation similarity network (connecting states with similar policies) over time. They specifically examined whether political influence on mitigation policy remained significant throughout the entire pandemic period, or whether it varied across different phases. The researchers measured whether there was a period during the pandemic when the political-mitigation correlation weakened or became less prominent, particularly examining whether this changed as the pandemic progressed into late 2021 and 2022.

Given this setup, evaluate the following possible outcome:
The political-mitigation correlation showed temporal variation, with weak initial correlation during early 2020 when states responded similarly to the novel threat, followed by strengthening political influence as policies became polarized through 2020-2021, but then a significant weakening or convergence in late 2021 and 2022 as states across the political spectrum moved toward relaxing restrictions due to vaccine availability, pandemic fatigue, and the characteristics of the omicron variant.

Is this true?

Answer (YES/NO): YES